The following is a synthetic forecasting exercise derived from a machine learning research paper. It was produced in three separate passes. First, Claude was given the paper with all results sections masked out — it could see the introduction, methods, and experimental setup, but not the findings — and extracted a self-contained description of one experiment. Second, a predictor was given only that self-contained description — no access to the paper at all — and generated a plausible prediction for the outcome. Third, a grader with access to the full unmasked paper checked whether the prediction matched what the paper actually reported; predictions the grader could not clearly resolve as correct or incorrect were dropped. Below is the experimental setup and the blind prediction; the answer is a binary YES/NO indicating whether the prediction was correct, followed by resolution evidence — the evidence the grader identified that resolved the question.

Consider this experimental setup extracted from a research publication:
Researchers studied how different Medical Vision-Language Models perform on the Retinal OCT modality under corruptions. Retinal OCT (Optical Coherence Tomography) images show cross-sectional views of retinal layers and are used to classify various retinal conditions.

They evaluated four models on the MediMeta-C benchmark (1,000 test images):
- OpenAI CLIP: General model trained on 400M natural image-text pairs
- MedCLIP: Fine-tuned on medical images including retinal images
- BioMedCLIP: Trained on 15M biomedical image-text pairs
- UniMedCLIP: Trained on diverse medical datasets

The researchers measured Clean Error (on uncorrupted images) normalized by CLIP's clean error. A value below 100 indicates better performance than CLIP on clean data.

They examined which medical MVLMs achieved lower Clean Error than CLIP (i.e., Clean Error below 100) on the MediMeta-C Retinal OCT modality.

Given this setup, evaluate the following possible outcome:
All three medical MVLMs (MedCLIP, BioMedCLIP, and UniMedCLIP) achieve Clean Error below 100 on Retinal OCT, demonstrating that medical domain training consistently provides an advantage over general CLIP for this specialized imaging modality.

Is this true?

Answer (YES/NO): NO